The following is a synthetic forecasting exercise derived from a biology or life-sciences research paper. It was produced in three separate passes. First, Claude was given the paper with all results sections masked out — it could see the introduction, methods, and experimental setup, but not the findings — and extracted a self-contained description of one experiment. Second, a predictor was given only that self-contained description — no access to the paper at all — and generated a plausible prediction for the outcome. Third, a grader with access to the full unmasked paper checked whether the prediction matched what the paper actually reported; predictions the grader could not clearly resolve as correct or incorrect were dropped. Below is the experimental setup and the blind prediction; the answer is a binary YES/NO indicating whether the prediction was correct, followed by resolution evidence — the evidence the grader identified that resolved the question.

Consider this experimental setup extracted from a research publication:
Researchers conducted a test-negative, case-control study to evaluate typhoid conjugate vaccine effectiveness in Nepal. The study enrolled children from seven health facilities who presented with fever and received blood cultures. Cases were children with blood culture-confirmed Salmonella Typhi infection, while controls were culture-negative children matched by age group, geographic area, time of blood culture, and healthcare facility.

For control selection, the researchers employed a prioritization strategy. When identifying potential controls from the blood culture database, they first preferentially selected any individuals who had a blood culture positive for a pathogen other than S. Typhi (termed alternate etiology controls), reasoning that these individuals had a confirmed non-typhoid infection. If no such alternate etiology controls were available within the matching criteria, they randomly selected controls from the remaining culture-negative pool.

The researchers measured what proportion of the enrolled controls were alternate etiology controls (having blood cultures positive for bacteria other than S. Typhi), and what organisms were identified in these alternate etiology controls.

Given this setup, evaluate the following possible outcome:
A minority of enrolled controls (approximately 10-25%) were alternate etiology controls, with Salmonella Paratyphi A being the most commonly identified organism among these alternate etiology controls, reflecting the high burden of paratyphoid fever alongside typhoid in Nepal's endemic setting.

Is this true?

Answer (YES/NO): NO